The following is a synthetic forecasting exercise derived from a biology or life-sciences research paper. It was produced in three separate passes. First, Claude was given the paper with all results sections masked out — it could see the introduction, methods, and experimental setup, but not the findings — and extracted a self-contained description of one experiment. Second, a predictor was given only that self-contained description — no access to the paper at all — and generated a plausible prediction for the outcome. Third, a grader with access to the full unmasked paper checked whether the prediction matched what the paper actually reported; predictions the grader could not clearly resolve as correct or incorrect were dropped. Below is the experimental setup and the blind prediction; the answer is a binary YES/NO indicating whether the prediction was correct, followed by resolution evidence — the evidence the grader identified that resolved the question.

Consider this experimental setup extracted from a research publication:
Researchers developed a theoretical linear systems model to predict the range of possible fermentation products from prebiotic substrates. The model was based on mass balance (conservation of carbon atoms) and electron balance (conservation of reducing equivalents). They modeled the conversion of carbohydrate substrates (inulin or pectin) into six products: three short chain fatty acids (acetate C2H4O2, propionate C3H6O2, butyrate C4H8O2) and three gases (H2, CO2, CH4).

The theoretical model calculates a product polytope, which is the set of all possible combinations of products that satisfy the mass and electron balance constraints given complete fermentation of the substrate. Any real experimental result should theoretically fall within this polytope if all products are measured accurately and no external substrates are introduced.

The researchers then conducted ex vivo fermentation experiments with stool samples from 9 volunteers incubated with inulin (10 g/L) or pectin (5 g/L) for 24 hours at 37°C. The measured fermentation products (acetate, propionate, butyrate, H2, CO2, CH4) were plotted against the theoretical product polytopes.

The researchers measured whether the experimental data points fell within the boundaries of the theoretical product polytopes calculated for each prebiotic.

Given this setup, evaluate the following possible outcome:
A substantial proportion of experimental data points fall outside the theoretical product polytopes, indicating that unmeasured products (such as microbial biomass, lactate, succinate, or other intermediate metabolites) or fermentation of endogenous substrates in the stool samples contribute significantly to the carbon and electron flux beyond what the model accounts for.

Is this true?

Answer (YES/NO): YES